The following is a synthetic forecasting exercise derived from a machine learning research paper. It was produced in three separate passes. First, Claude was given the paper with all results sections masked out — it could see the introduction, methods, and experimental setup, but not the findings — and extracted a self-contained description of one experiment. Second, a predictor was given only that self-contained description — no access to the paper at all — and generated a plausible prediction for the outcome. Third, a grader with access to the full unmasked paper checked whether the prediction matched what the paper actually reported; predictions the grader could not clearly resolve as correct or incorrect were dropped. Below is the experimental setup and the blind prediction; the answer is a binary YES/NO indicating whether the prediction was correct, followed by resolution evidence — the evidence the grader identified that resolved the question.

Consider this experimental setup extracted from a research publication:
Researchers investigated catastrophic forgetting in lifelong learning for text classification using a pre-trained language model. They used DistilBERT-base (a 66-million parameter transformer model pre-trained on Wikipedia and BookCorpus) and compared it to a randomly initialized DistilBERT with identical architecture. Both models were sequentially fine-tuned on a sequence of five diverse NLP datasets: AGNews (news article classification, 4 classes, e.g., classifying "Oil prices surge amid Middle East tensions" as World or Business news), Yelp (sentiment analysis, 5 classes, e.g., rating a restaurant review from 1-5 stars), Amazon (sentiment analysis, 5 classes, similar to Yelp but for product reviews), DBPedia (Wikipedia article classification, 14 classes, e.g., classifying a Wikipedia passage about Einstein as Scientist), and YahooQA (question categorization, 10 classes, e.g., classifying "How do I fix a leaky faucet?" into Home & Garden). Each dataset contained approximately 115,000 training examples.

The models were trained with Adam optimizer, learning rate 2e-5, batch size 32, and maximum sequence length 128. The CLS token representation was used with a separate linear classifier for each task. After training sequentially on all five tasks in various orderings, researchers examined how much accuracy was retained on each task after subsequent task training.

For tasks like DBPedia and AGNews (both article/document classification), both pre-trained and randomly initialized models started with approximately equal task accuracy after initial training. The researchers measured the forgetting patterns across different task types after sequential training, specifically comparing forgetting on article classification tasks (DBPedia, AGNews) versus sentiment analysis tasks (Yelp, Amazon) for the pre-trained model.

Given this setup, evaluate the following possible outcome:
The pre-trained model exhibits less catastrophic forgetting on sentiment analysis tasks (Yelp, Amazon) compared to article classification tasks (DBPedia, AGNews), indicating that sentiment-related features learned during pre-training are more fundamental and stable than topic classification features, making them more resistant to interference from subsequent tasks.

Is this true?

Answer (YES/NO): NO